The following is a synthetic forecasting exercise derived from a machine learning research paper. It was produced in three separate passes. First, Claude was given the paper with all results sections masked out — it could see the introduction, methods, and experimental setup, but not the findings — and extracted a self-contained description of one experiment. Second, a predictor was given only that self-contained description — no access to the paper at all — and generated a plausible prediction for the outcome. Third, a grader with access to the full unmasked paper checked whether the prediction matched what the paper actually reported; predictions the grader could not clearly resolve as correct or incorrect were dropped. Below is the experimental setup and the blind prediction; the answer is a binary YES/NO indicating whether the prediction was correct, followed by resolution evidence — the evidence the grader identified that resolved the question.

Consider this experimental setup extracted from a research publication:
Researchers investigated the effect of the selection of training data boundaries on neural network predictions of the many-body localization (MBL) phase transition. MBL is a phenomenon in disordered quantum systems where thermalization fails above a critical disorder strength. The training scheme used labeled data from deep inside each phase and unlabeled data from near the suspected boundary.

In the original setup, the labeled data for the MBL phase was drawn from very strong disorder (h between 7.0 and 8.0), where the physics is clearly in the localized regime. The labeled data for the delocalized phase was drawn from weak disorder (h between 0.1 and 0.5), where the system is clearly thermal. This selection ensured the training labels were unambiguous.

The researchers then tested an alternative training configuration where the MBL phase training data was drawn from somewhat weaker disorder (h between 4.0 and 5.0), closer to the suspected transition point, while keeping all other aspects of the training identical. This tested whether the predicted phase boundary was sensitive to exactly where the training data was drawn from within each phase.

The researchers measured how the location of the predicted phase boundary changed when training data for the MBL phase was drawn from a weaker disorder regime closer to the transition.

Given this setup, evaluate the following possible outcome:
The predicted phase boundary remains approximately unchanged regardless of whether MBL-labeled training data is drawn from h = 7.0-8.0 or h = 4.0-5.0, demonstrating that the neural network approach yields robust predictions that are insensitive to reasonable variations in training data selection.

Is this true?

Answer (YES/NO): YES